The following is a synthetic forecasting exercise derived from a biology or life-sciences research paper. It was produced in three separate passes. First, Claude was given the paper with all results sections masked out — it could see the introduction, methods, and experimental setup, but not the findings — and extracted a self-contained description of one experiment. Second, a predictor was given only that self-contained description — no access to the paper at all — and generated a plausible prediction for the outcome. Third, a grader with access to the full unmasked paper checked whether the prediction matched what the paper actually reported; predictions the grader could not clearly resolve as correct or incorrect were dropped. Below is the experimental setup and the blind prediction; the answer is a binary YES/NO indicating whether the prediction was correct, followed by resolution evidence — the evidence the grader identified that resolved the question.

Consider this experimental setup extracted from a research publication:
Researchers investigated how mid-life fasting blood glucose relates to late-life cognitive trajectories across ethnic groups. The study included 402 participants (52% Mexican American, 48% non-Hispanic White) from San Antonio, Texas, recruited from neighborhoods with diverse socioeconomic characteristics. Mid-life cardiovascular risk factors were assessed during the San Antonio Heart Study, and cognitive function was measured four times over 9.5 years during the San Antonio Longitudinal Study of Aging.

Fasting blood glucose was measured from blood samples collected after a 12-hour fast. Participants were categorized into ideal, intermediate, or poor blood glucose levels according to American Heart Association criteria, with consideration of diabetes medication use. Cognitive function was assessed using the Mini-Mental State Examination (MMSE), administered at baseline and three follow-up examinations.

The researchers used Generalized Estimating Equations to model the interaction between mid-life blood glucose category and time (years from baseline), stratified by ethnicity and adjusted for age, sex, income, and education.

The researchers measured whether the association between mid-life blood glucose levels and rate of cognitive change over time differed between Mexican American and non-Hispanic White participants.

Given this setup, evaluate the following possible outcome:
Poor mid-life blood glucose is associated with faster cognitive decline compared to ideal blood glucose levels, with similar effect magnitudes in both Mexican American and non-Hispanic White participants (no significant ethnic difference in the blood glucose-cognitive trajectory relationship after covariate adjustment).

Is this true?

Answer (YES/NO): NO